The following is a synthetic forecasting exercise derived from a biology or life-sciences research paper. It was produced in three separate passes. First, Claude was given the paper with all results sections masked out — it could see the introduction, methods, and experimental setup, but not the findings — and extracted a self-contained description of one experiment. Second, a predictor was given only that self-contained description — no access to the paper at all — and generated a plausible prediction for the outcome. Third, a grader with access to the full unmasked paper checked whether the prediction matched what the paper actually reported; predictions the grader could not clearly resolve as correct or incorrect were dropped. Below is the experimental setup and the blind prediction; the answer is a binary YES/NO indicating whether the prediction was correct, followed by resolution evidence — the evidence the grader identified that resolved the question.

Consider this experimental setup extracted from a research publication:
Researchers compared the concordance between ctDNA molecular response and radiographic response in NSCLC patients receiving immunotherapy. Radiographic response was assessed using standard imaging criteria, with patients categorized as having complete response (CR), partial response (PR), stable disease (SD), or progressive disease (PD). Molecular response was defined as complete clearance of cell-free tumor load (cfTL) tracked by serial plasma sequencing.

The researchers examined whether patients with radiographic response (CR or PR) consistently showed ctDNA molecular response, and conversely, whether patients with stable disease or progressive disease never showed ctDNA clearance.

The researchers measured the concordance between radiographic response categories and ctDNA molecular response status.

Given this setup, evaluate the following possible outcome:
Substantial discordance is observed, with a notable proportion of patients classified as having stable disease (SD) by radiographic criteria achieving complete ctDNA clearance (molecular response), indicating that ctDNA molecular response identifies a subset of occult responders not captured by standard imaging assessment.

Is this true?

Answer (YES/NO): YES